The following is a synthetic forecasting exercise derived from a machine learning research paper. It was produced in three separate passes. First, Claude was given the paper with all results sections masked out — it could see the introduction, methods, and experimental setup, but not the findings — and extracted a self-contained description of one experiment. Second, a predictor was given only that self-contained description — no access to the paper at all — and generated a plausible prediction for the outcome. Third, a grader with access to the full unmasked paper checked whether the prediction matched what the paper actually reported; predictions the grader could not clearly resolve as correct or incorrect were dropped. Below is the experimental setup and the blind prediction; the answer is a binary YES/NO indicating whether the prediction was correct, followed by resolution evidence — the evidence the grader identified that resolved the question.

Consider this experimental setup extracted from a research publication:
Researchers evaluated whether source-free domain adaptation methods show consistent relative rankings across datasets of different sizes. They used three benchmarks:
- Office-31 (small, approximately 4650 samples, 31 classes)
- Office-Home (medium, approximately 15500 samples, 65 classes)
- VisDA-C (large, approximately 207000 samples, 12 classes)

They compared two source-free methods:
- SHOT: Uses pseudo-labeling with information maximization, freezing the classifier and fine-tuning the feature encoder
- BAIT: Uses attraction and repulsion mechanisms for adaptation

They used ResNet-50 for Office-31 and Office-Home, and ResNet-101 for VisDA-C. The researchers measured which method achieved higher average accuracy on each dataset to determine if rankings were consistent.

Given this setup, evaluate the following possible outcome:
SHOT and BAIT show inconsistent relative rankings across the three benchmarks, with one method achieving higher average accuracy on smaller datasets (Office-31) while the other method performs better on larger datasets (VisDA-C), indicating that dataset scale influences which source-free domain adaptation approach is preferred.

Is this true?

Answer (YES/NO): NO